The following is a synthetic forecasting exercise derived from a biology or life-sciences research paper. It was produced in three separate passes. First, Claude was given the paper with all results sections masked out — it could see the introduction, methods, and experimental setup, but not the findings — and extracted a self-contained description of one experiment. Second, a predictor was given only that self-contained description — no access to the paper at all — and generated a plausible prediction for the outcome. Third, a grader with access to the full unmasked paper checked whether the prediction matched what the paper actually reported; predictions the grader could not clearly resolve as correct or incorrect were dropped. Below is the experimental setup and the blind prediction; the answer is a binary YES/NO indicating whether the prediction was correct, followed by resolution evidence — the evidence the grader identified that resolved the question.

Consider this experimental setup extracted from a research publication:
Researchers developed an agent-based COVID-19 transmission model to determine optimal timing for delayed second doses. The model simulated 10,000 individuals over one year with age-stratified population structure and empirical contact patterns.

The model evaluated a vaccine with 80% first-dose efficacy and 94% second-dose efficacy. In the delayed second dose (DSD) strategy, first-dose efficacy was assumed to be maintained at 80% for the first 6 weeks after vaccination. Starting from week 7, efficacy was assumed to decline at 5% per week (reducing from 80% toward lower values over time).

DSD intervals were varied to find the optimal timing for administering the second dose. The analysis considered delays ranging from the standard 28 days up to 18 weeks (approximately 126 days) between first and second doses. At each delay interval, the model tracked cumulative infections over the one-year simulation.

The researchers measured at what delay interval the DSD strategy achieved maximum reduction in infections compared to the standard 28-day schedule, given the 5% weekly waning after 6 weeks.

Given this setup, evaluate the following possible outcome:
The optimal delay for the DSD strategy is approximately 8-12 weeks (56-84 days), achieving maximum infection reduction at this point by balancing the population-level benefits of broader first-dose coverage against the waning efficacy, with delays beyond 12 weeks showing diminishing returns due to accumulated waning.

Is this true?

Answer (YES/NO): YES